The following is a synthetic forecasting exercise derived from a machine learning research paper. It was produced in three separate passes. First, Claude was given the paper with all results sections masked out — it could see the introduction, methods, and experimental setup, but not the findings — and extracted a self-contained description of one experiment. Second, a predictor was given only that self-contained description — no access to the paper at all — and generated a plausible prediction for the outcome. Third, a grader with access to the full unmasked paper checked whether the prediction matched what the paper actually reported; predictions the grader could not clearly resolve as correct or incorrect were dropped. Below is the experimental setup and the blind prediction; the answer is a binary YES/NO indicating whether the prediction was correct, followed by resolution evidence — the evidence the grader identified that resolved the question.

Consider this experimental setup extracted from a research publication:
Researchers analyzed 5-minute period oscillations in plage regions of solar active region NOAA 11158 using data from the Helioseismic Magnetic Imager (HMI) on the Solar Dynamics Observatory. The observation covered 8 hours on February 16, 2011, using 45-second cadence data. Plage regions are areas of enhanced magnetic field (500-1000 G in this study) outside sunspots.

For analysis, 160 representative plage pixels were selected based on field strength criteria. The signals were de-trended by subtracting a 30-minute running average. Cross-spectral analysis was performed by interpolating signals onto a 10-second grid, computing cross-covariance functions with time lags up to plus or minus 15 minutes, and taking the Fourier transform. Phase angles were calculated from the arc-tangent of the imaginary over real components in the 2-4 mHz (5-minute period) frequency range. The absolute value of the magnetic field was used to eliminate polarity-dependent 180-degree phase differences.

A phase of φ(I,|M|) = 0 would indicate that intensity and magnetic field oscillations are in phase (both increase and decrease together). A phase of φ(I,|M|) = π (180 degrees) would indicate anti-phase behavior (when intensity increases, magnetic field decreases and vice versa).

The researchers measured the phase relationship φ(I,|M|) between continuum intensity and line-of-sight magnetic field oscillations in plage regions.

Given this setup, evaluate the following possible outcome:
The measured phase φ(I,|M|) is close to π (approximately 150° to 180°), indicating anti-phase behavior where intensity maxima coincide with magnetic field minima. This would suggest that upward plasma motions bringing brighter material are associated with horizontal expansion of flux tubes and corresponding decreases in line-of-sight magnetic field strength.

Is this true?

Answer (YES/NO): YES